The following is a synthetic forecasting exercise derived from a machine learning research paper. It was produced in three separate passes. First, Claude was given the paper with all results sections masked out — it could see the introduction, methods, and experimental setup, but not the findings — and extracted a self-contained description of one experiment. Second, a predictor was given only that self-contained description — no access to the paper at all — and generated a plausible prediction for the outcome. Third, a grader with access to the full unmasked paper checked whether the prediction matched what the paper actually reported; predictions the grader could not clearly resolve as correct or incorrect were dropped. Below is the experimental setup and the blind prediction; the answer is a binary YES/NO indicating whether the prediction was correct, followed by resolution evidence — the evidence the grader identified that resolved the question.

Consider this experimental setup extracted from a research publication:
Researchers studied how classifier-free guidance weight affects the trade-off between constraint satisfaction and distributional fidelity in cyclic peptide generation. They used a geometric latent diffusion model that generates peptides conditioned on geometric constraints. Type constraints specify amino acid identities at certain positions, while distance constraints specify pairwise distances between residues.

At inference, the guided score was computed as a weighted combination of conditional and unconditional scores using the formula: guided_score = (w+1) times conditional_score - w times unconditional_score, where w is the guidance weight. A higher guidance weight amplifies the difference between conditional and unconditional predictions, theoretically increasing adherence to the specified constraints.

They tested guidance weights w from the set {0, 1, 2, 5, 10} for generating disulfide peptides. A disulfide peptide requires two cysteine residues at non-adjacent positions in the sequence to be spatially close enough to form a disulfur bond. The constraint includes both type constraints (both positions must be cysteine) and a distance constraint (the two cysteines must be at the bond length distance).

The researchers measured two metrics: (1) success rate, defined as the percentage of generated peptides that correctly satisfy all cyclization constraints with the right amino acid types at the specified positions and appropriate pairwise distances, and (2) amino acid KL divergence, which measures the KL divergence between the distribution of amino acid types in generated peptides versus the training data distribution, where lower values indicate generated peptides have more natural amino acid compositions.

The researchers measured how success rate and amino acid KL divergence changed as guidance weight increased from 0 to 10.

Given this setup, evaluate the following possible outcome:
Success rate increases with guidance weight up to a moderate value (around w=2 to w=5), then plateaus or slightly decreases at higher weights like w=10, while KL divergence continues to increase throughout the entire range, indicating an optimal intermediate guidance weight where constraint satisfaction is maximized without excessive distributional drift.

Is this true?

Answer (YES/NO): NO